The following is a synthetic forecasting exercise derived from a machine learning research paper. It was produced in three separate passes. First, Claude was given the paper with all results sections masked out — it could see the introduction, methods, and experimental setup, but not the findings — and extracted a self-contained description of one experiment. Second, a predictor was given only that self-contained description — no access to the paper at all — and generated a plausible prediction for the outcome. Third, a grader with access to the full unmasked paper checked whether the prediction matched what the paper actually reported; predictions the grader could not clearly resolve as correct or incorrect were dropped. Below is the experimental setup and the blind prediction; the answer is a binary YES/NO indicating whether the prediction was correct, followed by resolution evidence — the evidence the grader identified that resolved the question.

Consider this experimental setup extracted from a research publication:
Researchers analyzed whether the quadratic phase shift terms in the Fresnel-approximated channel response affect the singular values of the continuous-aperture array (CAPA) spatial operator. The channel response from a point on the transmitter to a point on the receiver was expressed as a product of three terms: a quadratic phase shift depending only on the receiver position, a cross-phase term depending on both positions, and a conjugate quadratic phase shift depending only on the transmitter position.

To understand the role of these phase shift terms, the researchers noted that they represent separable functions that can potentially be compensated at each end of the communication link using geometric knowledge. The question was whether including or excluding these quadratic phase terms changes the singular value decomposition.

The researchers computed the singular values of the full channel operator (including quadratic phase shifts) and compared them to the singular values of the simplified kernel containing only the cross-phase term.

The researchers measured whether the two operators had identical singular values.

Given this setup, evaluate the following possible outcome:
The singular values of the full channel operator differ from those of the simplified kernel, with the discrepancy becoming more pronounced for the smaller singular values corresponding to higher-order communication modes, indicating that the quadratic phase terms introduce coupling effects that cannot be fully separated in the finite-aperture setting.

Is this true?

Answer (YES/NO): NO